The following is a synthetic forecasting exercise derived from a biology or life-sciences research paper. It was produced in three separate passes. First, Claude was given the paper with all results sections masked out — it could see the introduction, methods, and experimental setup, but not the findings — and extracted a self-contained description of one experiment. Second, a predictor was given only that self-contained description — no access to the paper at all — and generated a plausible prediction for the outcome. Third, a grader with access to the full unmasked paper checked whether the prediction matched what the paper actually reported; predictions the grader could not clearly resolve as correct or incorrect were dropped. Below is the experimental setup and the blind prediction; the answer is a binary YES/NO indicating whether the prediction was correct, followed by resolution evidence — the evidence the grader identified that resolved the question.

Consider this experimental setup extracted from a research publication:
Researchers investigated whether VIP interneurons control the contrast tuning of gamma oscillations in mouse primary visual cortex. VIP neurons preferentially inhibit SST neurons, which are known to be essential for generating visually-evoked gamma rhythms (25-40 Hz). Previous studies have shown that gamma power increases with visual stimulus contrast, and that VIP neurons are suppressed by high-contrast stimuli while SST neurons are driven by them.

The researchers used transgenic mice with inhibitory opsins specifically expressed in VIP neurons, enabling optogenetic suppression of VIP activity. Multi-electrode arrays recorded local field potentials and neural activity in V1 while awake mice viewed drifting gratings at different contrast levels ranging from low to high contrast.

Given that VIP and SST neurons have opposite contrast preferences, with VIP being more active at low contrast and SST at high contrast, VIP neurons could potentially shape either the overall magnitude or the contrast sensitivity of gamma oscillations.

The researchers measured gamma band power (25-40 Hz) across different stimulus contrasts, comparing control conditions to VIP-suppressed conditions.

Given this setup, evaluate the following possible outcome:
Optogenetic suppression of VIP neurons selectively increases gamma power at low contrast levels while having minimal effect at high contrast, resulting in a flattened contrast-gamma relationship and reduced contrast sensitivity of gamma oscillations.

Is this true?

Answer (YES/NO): NO